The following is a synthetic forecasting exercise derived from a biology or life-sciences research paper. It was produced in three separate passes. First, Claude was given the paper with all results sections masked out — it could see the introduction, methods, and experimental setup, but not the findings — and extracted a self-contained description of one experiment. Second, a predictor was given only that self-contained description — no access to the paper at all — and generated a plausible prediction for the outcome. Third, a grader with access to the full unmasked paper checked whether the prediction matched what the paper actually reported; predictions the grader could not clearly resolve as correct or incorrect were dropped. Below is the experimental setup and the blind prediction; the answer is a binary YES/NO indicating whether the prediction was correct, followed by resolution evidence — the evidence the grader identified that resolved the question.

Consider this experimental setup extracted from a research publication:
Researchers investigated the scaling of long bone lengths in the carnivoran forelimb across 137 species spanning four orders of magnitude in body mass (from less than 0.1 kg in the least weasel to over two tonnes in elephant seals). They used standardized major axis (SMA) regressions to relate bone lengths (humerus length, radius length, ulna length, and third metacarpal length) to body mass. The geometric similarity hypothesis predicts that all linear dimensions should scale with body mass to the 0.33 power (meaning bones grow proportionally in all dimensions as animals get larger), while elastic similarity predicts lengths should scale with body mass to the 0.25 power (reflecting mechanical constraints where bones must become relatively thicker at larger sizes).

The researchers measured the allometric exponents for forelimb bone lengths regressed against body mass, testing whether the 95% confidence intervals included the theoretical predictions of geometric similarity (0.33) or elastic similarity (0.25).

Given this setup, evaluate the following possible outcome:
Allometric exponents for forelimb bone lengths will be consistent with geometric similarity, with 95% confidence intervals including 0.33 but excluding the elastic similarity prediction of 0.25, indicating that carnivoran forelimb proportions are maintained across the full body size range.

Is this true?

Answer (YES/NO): NO